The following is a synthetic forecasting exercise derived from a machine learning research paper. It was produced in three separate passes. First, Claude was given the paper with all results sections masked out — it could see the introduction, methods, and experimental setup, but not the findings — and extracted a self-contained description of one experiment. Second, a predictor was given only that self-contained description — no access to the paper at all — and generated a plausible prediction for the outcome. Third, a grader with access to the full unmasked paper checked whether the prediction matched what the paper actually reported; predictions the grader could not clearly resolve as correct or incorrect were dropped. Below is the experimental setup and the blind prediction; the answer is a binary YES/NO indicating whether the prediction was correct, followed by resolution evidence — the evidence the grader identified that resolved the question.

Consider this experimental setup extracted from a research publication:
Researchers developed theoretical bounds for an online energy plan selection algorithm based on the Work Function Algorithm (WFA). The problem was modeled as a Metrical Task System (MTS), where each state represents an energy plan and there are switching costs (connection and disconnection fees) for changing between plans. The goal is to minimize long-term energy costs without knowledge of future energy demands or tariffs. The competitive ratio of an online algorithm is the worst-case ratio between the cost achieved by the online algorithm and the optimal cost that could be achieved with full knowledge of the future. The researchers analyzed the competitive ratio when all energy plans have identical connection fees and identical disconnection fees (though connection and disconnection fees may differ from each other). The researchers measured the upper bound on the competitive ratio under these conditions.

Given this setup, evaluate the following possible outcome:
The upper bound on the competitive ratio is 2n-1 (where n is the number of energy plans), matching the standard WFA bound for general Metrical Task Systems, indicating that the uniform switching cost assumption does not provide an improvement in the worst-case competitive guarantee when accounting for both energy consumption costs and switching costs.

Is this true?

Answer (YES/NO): NO